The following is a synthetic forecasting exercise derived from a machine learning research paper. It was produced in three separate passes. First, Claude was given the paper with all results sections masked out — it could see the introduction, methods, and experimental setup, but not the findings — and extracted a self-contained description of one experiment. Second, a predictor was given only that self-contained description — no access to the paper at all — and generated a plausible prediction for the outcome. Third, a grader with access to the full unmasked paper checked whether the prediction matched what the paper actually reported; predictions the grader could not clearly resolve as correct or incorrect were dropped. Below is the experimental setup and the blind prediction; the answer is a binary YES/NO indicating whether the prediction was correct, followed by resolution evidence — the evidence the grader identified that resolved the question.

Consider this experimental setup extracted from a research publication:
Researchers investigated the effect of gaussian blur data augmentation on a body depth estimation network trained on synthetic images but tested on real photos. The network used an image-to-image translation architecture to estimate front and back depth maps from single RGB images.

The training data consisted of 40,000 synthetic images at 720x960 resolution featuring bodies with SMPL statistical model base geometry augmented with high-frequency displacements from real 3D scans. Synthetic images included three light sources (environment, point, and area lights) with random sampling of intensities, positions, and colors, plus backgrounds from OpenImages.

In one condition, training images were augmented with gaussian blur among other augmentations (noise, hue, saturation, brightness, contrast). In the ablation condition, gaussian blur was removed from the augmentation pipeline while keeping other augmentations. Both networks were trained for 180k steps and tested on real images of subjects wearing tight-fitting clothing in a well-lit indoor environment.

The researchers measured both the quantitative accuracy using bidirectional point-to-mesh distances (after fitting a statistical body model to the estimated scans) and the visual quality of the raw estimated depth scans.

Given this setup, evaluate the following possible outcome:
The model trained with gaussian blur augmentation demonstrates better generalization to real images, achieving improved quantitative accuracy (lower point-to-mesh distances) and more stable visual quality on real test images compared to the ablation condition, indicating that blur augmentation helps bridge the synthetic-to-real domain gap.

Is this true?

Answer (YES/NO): NO